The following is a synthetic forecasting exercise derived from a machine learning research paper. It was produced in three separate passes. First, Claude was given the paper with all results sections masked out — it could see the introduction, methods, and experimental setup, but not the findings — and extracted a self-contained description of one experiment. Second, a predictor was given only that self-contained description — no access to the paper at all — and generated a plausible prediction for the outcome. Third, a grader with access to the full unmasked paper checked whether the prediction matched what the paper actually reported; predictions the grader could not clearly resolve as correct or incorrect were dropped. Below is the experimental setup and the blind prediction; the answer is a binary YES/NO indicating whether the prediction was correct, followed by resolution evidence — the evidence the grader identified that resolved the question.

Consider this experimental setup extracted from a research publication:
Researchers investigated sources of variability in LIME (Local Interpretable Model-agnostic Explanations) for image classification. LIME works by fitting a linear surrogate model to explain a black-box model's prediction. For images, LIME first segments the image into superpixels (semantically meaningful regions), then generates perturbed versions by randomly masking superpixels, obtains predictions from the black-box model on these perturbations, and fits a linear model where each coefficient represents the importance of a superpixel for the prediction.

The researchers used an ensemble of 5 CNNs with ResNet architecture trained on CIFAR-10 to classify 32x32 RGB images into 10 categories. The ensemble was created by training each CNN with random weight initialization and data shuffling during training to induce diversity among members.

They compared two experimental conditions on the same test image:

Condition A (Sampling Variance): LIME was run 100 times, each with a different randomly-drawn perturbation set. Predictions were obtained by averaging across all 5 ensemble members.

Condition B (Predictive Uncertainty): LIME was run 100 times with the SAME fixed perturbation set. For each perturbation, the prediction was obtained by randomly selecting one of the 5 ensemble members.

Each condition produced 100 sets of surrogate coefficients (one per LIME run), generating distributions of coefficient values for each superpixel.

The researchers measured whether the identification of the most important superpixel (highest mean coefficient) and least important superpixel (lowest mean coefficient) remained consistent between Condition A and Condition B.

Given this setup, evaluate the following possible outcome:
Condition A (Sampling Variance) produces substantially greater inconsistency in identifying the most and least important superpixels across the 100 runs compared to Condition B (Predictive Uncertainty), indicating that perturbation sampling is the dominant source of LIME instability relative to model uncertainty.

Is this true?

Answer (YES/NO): NO